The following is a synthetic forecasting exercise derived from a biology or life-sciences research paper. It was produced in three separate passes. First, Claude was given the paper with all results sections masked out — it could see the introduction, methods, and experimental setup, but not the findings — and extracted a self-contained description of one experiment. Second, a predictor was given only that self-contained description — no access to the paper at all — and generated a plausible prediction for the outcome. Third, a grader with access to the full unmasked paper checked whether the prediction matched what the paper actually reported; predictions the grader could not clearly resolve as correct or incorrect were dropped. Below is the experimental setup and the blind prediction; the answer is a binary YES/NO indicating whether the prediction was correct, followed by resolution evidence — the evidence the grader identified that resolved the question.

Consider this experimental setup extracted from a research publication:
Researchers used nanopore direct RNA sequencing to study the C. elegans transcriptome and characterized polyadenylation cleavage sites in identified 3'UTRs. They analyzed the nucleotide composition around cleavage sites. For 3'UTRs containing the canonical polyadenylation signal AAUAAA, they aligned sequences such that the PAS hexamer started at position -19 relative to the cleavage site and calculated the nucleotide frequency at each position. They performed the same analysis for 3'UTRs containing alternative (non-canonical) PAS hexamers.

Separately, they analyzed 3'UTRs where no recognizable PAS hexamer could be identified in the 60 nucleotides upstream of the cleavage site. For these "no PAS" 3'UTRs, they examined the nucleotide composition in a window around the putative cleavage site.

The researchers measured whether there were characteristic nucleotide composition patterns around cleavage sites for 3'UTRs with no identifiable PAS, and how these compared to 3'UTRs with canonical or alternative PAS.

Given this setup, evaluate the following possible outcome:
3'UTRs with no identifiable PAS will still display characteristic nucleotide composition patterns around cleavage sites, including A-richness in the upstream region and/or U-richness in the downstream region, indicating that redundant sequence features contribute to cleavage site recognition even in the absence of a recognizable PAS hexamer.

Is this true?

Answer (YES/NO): NO